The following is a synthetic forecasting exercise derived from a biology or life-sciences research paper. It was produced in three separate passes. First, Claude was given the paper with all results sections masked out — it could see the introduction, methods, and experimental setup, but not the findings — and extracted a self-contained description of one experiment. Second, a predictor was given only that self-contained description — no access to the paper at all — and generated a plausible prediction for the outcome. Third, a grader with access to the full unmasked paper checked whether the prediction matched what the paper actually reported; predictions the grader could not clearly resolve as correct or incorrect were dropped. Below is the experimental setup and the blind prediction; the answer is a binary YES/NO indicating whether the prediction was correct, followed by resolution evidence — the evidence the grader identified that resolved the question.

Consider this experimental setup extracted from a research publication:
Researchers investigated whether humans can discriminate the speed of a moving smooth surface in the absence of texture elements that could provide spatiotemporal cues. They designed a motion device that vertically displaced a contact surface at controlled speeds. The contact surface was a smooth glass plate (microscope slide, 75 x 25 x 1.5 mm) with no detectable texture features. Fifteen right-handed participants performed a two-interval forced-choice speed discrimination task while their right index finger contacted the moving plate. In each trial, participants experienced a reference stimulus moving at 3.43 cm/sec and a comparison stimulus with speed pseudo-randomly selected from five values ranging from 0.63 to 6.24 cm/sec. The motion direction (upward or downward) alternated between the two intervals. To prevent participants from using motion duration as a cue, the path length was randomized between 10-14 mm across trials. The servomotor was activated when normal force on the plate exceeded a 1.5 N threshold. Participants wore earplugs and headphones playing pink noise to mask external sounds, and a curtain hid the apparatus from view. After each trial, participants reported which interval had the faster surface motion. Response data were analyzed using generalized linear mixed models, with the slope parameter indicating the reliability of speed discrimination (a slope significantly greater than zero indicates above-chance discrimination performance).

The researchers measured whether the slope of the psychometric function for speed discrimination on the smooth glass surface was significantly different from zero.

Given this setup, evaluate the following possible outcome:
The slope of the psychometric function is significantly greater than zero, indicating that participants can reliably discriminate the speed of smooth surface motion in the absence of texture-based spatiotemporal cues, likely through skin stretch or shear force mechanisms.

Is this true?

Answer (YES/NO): YES